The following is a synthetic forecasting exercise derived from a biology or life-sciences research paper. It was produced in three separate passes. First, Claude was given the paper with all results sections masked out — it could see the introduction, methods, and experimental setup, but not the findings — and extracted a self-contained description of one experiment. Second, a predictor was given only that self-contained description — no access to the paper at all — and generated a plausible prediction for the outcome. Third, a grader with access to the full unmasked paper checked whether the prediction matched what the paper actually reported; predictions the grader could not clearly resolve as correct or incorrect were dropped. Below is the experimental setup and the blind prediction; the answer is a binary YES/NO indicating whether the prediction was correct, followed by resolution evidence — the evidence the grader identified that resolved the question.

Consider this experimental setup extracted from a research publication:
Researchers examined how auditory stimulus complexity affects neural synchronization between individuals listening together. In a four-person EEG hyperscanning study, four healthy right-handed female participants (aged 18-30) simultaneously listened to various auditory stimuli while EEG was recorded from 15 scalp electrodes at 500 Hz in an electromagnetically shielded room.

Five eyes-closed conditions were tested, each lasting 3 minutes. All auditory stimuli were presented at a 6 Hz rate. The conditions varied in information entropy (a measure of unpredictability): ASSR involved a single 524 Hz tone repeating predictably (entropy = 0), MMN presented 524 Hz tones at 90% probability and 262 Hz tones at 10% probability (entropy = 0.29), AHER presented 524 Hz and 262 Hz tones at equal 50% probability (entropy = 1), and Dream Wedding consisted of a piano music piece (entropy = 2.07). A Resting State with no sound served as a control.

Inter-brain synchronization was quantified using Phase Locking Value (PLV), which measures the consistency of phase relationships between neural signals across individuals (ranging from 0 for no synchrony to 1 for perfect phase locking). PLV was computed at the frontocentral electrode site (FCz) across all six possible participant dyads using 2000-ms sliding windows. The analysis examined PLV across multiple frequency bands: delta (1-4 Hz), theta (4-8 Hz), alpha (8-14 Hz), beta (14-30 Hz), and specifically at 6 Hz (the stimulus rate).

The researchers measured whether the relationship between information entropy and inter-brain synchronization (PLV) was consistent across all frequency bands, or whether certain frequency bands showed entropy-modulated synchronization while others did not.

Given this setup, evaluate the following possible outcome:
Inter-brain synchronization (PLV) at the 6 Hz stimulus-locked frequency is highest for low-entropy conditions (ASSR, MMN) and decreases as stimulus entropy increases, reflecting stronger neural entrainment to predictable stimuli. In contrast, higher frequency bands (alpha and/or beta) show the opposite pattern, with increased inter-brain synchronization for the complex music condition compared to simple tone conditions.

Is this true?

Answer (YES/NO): NO